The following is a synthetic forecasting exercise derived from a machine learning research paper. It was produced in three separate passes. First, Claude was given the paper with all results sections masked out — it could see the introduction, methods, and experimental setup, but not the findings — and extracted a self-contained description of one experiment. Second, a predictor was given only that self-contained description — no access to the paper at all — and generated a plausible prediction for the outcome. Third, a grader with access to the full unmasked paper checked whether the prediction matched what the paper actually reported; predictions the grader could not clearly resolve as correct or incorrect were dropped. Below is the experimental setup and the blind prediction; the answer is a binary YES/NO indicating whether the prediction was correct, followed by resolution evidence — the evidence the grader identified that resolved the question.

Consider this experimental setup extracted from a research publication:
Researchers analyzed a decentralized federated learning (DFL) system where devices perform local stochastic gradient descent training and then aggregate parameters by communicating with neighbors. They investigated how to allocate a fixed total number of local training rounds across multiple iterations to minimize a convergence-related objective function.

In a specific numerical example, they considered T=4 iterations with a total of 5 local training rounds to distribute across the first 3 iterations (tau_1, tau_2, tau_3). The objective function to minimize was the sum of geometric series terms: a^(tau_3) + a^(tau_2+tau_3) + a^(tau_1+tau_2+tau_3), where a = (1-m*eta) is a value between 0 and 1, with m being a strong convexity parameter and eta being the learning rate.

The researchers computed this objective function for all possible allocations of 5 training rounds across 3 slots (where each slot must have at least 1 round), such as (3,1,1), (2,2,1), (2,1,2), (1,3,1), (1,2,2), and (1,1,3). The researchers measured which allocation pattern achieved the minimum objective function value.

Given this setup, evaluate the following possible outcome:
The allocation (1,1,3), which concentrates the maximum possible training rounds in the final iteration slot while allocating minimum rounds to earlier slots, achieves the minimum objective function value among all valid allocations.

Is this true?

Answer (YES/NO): YES